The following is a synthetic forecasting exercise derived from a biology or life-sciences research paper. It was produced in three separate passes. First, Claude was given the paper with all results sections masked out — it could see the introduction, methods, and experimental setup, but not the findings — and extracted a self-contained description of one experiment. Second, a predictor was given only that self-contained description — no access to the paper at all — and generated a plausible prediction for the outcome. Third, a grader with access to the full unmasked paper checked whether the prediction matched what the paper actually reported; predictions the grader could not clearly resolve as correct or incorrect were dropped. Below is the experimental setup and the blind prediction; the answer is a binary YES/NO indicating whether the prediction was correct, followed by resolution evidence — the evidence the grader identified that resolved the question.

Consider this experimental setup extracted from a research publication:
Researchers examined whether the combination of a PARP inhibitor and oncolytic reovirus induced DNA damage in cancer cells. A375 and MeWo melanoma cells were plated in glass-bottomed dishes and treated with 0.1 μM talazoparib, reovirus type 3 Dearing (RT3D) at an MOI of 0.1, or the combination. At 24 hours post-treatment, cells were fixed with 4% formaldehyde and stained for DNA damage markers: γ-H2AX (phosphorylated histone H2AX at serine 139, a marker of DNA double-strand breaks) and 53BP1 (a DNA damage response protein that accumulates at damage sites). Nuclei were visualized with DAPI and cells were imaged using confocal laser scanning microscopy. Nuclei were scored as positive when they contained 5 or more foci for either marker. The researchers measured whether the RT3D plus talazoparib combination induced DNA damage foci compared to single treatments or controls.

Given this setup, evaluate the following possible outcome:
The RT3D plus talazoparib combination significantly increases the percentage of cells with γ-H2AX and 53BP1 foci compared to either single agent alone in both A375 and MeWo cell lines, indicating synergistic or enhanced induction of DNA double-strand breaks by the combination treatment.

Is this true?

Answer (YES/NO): NO